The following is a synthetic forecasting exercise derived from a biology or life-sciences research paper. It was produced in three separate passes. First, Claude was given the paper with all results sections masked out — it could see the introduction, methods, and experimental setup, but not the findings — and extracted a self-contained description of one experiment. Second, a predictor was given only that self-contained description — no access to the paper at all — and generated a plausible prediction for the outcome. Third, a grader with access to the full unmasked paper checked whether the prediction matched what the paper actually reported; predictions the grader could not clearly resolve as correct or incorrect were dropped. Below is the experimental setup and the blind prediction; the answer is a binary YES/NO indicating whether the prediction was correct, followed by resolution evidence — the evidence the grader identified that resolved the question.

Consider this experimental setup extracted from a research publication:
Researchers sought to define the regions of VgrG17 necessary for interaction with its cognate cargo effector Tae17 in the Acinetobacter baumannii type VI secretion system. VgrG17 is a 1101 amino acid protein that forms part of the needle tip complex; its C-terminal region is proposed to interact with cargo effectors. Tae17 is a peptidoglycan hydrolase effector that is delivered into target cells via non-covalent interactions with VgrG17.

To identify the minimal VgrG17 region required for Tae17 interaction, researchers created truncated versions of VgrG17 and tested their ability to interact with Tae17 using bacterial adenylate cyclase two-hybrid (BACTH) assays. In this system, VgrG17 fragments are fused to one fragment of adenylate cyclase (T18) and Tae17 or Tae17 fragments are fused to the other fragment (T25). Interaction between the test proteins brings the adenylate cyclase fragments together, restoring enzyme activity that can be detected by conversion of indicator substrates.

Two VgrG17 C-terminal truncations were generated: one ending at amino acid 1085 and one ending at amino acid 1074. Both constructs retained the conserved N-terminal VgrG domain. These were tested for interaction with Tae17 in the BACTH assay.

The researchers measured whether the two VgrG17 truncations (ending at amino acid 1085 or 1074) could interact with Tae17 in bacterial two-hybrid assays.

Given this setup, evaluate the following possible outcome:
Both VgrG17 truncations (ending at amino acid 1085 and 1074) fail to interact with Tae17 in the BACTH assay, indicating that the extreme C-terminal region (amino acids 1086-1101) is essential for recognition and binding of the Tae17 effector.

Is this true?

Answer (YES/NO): NO